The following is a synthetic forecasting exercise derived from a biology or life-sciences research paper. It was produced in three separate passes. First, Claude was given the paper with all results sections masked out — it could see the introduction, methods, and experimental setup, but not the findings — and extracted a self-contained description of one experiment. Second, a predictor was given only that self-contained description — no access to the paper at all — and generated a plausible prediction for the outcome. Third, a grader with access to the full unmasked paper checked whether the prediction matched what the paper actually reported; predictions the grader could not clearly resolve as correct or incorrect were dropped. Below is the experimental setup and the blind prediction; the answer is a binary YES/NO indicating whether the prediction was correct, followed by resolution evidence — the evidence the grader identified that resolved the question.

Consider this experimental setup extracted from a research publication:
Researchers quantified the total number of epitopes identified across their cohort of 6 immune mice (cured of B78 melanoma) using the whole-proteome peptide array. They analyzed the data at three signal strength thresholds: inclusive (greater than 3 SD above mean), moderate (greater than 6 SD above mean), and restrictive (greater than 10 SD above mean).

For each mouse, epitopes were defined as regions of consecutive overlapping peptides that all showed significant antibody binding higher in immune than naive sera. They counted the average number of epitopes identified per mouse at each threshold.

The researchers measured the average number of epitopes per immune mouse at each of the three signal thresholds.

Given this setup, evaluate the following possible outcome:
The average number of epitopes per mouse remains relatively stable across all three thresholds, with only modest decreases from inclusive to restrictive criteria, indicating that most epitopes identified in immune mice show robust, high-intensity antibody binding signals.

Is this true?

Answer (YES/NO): NO